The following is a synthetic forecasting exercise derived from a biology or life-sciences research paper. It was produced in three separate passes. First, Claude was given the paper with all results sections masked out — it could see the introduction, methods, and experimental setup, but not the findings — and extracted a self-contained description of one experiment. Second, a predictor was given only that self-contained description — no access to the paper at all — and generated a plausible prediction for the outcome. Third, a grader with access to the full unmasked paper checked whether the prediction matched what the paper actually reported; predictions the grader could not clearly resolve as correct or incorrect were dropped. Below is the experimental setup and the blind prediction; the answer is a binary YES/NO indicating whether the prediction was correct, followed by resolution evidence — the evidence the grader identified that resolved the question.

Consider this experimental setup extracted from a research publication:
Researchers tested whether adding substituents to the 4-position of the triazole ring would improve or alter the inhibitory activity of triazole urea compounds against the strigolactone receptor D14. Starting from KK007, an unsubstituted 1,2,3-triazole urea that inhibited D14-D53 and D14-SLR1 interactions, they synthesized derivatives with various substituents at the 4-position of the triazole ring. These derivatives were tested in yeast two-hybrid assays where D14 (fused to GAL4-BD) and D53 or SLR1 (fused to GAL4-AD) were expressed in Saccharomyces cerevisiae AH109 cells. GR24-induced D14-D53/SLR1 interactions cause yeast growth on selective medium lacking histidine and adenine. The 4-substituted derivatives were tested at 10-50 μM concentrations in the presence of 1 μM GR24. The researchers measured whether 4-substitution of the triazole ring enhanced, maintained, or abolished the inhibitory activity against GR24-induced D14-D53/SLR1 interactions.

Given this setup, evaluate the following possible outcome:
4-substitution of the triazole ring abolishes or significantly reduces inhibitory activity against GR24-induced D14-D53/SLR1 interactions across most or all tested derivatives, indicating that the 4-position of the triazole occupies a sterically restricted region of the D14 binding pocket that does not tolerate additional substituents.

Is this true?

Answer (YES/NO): YES